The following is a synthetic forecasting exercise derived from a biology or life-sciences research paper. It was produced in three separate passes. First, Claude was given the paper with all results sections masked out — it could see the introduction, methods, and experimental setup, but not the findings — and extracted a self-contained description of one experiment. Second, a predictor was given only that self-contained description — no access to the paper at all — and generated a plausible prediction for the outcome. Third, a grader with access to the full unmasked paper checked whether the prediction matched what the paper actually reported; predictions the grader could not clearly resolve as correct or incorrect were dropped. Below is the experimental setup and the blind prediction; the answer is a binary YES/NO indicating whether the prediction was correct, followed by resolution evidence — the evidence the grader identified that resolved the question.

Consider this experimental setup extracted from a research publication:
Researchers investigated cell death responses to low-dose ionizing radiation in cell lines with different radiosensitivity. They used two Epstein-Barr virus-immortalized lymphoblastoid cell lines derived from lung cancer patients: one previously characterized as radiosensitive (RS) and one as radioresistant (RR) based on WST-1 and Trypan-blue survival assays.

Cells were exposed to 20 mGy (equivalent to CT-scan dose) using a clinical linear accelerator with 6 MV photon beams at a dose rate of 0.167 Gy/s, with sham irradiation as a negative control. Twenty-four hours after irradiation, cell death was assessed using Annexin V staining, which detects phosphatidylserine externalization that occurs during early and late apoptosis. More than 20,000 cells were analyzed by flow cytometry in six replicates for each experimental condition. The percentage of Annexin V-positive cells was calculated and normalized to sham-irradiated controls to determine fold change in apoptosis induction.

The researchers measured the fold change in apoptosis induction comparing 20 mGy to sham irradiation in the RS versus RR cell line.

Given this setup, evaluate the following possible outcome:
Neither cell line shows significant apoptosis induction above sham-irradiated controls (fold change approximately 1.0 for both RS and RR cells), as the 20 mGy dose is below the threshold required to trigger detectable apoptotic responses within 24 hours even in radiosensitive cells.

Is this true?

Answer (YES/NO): NO